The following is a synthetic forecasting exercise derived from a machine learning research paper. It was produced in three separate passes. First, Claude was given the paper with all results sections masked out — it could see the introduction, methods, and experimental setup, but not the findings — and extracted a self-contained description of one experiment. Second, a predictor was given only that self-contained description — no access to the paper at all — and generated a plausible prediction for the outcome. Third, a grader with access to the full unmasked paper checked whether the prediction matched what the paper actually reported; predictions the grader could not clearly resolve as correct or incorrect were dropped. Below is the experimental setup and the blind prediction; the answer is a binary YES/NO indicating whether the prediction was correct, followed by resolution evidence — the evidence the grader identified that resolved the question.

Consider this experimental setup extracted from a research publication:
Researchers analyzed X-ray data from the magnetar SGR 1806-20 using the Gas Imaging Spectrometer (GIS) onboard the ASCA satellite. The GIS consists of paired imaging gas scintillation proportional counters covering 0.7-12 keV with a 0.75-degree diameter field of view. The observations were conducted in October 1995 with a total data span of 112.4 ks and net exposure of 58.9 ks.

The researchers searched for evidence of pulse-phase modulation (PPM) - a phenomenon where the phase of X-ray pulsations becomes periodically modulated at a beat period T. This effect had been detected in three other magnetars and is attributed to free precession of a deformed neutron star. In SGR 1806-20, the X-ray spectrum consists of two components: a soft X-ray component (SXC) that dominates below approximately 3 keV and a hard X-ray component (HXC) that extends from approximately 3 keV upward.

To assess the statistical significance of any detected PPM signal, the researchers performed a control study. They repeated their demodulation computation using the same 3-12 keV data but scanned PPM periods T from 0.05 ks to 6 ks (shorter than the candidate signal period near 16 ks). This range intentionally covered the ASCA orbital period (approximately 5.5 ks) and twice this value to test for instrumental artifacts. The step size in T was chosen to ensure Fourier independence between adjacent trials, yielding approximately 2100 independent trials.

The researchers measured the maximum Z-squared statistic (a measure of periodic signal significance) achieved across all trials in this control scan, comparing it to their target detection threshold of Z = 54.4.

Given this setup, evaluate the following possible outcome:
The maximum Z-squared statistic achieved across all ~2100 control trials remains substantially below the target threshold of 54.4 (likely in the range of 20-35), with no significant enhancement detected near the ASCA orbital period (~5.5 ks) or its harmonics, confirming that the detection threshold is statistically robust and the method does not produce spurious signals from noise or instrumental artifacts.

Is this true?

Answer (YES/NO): NO